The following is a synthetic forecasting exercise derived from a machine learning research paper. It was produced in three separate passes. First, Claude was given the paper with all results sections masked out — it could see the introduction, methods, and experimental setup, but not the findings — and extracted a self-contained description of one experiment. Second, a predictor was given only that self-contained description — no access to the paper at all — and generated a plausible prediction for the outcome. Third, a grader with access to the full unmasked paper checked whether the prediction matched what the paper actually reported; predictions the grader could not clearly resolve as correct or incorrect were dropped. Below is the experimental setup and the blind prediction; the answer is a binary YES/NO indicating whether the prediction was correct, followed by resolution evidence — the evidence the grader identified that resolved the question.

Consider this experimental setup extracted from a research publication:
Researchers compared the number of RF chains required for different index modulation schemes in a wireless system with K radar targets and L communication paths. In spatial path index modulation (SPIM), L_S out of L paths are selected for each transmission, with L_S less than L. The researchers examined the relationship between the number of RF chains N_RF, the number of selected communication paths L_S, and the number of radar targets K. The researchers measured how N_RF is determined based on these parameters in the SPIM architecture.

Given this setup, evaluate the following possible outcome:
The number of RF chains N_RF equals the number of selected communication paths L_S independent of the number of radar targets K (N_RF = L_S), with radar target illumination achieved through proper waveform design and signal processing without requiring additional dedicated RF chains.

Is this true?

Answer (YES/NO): NO